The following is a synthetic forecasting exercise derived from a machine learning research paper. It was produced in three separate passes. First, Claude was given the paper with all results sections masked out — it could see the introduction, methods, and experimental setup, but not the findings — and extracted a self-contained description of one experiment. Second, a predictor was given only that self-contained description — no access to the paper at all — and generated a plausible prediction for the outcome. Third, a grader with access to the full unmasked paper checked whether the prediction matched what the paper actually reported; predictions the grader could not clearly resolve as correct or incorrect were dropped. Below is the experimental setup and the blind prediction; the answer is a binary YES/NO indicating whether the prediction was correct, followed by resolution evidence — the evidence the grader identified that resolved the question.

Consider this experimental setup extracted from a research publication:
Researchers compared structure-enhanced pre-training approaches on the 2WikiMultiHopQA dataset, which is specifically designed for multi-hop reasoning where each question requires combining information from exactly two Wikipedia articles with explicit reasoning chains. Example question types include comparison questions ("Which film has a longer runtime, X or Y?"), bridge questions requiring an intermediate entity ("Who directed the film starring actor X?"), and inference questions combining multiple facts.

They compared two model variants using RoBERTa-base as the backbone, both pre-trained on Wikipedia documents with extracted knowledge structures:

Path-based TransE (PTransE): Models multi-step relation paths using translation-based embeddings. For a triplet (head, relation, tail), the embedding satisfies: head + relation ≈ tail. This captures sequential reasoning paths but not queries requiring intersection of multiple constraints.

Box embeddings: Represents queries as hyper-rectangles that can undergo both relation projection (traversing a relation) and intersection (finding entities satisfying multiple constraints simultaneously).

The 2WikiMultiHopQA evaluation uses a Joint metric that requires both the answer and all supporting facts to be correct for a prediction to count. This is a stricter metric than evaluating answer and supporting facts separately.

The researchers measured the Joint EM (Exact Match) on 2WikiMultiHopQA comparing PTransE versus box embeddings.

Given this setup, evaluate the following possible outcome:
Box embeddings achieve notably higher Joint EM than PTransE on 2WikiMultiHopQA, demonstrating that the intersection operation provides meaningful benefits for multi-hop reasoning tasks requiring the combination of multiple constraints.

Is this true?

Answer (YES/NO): NO